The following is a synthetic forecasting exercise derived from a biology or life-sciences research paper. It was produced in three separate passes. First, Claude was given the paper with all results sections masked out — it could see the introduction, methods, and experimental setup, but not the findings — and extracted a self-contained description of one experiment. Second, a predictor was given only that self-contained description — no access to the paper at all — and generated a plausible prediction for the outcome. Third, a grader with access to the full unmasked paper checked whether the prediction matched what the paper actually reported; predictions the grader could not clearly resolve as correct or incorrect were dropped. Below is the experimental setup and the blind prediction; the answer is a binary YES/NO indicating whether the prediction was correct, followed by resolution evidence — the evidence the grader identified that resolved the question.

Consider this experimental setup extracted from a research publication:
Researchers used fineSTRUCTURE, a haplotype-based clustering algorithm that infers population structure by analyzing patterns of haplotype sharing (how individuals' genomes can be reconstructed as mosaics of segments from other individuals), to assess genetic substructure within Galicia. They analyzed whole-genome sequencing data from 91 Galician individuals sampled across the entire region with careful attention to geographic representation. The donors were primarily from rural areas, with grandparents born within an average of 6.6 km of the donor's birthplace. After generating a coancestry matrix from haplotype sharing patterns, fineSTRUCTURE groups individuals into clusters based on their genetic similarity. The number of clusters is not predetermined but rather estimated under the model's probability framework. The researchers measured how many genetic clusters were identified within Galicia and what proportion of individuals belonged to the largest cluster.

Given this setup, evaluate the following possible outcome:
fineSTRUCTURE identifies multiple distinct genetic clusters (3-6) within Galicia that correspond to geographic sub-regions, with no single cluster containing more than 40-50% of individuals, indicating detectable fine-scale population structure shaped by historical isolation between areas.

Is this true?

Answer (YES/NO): NO